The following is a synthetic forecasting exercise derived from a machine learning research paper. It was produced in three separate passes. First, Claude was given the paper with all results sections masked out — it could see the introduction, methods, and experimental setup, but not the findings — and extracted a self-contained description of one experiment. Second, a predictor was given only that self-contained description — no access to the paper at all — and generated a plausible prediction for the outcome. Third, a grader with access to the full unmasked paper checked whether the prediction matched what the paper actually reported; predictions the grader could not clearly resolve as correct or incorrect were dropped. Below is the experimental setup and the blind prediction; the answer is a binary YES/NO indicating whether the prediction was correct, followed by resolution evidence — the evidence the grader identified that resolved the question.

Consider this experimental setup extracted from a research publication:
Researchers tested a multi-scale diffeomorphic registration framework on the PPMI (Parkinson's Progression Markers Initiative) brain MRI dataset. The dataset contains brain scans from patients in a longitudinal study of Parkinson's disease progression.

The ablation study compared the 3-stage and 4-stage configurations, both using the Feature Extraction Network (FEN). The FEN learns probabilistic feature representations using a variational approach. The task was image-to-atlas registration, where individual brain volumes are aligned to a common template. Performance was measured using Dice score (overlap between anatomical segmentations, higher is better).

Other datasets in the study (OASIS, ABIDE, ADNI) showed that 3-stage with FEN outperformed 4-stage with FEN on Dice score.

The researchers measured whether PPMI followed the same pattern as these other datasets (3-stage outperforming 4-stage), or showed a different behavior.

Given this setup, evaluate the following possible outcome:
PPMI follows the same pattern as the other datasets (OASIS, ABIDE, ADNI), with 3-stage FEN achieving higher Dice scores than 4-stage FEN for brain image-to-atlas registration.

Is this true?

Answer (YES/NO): NO